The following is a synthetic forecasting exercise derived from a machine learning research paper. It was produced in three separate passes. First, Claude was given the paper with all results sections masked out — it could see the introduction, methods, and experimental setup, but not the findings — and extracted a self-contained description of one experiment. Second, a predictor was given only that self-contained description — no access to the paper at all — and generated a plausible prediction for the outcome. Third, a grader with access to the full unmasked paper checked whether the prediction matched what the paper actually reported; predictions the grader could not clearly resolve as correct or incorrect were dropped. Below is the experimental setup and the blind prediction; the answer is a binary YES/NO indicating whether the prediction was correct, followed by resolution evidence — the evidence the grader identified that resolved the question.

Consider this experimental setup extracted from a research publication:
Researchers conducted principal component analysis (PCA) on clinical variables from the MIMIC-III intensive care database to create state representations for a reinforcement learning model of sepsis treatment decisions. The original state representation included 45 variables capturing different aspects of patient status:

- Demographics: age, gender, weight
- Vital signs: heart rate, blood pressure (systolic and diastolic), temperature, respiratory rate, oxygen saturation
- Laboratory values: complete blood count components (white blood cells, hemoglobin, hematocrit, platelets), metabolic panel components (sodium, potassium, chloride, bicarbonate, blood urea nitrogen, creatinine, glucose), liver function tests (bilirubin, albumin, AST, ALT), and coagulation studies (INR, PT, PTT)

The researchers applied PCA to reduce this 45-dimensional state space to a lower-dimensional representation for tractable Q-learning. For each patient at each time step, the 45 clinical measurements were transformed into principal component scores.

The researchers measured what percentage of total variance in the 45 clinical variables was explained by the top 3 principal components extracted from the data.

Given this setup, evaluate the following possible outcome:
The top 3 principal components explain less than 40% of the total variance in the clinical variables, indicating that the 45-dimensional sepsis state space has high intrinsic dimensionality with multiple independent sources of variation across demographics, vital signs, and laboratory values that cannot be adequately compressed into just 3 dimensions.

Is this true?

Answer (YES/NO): NO